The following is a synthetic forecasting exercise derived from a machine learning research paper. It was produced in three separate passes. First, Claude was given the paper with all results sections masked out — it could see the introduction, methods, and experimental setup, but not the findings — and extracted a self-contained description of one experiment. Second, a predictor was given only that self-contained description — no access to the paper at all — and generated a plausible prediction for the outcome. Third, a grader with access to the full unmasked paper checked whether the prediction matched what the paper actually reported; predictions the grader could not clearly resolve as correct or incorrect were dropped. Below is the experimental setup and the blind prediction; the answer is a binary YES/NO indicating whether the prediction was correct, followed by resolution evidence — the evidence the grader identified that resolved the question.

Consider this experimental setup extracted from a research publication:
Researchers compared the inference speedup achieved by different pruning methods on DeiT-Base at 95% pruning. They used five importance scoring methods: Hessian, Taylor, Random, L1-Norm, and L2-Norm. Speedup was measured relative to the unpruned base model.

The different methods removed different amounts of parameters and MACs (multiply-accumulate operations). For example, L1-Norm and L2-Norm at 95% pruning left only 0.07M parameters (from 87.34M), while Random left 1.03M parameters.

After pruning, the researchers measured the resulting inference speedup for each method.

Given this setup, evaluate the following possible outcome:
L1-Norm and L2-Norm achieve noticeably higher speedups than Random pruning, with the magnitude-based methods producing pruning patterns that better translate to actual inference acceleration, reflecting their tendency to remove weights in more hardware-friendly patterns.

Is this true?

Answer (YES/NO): YES